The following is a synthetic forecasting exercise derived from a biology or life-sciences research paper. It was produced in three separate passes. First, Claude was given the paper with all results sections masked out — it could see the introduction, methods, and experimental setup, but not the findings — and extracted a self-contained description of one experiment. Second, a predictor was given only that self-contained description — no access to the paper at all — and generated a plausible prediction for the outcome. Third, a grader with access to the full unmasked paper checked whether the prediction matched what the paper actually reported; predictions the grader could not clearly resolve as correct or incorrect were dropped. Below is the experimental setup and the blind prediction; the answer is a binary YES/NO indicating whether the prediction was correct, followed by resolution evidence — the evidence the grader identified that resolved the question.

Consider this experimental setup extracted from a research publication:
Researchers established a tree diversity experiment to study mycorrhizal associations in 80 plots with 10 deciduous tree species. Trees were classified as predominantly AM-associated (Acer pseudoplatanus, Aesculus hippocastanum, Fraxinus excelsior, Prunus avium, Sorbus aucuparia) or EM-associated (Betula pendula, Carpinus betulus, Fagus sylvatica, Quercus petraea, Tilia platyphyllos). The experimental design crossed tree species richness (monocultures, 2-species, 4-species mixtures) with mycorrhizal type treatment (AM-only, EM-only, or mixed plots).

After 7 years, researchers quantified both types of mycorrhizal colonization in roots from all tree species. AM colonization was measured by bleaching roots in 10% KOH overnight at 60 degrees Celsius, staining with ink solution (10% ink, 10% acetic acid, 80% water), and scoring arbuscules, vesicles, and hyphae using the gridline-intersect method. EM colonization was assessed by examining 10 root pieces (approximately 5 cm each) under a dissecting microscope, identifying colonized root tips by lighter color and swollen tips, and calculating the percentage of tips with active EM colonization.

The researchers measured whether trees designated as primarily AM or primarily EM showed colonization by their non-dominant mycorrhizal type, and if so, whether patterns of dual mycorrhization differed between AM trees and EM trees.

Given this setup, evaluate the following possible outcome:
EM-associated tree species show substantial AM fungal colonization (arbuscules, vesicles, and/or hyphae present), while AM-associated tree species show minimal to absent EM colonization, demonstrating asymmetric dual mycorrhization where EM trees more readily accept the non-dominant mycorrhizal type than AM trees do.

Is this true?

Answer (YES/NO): NO